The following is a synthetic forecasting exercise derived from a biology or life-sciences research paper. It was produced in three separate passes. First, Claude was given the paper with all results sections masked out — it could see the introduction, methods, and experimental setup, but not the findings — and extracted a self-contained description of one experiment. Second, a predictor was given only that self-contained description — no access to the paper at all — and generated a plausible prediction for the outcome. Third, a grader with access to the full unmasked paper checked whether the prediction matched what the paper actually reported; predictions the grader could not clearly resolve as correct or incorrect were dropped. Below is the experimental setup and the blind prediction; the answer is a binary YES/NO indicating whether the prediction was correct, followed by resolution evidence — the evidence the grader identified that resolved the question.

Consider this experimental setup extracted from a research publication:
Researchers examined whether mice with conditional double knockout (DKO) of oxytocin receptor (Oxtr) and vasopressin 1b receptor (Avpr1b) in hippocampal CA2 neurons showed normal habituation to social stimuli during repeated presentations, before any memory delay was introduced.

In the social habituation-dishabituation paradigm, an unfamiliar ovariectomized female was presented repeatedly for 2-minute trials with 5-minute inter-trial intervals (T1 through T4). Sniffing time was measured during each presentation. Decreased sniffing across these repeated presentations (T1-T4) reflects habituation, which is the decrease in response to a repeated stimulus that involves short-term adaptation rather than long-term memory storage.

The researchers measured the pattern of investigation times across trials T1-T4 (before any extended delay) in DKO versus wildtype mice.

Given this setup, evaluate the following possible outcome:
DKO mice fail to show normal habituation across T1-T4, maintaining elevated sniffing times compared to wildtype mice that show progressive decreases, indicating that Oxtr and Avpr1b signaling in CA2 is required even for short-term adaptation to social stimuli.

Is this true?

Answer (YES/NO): YES